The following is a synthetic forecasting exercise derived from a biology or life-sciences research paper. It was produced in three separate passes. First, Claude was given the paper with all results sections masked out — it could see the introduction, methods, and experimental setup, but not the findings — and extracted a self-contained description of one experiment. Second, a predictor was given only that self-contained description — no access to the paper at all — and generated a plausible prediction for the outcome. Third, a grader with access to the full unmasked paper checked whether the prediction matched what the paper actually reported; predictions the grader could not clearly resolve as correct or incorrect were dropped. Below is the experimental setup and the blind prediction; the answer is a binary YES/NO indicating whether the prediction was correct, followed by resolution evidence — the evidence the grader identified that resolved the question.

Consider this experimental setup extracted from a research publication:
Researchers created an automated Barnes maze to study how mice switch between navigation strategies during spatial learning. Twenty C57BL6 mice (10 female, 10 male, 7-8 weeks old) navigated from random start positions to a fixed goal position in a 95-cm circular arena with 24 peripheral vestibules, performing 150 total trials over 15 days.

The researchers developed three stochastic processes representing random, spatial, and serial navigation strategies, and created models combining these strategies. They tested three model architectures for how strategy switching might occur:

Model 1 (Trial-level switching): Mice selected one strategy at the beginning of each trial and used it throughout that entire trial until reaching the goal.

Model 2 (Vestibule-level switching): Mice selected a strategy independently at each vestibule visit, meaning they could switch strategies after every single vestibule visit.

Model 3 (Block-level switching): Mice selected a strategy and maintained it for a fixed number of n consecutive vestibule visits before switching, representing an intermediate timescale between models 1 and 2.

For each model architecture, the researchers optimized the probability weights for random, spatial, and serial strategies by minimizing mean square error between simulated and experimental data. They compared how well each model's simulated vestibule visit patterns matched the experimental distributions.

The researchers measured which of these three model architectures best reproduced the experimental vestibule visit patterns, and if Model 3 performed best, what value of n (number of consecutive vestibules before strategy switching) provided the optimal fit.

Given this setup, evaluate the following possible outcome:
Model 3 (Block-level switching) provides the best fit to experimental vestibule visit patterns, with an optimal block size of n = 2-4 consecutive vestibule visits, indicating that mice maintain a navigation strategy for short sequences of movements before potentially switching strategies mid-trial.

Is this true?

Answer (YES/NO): NO